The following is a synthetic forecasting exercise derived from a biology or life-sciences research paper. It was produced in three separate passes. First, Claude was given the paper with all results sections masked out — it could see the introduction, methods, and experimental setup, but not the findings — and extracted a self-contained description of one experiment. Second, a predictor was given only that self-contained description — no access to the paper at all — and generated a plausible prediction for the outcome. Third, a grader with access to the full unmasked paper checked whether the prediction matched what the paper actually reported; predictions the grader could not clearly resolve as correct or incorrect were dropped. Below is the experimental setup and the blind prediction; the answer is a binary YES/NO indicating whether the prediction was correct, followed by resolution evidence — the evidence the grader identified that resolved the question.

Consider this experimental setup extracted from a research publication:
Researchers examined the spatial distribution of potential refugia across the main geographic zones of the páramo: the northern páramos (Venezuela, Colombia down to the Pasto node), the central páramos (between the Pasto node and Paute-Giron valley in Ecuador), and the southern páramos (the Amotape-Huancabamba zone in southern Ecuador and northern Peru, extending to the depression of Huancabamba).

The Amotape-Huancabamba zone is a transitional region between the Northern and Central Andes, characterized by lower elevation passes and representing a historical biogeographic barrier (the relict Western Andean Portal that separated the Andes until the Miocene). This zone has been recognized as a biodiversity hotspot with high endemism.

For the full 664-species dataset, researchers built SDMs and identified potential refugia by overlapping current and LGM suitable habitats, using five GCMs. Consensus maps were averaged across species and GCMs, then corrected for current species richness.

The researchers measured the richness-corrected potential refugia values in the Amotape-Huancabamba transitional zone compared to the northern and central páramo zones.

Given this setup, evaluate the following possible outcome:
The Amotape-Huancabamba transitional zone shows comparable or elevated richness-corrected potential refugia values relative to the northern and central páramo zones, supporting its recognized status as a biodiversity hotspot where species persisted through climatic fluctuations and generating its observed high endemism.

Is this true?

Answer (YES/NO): YES